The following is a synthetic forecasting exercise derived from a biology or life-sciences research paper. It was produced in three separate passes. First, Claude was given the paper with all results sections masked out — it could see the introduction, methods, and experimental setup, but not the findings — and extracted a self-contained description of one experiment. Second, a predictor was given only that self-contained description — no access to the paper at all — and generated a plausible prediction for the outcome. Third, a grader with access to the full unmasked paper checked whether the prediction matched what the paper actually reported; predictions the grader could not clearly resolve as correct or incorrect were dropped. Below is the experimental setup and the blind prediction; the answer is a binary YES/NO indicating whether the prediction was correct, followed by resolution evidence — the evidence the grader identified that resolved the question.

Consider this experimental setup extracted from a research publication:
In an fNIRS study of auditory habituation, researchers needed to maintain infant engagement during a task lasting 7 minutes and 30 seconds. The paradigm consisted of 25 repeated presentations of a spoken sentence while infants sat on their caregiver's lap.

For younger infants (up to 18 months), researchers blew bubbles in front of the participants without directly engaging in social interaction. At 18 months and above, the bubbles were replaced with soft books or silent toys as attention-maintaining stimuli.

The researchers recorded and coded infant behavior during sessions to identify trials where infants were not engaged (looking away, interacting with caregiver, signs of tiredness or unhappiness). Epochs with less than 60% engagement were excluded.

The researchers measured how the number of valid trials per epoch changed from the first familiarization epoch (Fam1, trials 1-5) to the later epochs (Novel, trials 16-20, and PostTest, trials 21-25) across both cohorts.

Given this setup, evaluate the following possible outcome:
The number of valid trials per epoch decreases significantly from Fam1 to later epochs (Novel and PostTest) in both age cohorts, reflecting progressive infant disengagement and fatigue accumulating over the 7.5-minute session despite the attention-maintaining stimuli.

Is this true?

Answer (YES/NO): NO